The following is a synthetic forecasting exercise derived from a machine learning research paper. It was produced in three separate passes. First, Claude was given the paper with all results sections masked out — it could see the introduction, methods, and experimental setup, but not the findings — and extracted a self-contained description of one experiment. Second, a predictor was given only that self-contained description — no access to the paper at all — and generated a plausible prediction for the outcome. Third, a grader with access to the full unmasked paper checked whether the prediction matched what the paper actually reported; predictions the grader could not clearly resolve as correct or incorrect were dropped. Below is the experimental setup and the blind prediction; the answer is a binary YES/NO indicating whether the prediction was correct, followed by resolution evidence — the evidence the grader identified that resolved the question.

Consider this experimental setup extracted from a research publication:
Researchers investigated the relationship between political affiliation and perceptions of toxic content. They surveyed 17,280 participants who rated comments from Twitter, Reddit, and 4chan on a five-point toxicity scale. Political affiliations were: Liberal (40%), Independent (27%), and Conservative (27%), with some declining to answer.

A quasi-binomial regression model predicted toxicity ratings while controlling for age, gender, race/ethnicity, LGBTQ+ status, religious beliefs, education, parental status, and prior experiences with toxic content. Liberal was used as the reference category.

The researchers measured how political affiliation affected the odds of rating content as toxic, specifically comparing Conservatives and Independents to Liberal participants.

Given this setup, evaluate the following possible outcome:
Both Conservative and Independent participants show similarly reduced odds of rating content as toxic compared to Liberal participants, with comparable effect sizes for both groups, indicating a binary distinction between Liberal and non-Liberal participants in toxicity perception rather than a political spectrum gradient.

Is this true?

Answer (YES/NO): NO